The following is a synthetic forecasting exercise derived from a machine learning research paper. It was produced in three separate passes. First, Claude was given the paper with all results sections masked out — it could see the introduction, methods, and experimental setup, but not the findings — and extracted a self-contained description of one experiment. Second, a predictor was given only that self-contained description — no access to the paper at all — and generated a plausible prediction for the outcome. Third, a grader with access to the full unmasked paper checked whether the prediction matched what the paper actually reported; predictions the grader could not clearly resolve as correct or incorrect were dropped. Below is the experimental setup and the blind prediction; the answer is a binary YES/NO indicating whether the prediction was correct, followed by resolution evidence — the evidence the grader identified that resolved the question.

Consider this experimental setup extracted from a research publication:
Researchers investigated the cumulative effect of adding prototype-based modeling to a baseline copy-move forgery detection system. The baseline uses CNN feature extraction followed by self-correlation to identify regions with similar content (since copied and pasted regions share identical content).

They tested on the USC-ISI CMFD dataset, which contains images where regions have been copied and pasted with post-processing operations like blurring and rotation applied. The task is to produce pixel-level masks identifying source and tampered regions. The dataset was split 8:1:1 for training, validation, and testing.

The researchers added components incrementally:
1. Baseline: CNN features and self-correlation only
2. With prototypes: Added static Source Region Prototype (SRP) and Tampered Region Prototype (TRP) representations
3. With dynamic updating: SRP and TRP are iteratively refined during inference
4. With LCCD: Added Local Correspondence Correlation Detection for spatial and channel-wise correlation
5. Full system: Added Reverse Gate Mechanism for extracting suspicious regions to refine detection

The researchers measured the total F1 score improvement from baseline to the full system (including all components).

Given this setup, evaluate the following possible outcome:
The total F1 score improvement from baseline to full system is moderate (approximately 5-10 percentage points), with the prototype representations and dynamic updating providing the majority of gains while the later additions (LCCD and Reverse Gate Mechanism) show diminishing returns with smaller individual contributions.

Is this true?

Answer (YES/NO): NO